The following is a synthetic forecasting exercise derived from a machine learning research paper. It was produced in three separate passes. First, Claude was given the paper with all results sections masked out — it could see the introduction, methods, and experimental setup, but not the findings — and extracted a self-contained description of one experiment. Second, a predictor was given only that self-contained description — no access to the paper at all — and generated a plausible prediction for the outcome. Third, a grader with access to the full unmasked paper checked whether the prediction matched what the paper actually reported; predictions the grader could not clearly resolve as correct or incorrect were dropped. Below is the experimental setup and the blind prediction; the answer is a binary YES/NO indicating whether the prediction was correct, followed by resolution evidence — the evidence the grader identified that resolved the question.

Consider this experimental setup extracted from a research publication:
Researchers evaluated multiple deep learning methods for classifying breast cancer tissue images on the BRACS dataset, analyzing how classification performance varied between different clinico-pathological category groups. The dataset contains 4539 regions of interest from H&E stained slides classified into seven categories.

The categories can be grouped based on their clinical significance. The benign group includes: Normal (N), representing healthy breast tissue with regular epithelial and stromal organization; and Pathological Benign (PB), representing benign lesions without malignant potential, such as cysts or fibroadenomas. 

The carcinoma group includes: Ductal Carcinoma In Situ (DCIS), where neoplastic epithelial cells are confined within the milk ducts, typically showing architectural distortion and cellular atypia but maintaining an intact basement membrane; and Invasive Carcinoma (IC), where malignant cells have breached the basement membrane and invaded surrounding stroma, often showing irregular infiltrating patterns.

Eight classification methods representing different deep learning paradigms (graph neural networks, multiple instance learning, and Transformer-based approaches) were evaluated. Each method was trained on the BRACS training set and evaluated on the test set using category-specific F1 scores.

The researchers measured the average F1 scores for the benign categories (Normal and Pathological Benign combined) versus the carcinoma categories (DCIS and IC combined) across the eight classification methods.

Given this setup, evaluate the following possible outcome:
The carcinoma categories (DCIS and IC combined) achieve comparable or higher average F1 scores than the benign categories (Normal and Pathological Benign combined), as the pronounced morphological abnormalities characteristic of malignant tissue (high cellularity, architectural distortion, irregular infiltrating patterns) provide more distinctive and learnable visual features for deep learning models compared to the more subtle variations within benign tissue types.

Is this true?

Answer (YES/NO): YES